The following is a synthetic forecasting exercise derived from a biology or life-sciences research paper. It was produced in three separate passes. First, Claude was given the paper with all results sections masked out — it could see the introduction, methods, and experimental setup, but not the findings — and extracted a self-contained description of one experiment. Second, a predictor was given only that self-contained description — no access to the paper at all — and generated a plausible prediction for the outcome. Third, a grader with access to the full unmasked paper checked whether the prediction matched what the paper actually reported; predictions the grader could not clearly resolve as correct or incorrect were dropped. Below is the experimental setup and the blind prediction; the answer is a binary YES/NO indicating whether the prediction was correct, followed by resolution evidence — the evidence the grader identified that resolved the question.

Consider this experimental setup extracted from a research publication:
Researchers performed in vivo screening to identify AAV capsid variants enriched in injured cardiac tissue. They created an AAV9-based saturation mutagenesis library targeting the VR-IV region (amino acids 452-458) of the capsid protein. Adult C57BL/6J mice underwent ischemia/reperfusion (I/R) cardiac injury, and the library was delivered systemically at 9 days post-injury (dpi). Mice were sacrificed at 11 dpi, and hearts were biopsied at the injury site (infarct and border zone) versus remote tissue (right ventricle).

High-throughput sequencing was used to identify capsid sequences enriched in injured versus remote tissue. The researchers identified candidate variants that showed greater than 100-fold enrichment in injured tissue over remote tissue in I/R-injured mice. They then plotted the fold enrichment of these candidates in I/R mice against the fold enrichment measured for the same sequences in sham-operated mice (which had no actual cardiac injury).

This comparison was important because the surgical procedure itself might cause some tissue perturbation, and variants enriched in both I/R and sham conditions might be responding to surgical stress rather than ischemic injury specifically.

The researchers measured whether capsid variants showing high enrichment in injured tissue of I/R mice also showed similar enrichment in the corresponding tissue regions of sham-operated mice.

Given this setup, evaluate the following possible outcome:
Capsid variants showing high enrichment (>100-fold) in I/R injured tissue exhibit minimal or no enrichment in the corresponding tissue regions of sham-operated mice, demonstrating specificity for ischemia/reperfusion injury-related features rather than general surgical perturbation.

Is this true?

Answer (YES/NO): YES